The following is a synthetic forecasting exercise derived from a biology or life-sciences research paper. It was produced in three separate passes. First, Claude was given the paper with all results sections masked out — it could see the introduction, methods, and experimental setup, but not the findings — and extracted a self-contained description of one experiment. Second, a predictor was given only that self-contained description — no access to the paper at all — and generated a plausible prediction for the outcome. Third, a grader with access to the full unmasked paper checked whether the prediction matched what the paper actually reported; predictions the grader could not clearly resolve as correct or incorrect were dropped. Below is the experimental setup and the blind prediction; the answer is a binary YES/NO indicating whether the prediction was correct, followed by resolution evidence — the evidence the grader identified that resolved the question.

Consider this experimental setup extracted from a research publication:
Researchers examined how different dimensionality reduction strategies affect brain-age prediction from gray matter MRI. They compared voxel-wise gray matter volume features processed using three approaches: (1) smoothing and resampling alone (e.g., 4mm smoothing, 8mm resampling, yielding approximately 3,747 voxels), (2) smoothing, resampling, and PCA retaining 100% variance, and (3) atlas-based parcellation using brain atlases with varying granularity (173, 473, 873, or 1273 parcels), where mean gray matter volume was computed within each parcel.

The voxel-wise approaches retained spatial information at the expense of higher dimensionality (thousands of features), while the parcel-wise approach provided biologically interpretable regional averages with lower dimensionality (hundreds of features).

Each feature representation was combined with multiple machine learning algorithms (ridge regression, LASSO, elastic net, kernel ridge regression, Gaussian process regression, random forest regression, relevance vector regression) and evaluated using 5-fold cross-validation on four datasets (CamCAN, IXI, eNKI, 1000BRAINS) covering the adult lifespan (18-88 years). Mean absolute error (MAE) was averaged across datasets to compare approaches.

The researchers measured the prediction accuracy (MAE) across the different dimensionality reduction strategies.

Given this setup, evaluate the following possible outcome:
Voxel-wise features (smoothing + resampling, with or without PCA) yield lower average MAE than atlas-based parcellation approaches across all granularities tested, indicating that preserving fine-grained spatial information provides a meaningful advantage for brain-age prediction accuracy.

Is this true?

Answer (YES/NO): YES